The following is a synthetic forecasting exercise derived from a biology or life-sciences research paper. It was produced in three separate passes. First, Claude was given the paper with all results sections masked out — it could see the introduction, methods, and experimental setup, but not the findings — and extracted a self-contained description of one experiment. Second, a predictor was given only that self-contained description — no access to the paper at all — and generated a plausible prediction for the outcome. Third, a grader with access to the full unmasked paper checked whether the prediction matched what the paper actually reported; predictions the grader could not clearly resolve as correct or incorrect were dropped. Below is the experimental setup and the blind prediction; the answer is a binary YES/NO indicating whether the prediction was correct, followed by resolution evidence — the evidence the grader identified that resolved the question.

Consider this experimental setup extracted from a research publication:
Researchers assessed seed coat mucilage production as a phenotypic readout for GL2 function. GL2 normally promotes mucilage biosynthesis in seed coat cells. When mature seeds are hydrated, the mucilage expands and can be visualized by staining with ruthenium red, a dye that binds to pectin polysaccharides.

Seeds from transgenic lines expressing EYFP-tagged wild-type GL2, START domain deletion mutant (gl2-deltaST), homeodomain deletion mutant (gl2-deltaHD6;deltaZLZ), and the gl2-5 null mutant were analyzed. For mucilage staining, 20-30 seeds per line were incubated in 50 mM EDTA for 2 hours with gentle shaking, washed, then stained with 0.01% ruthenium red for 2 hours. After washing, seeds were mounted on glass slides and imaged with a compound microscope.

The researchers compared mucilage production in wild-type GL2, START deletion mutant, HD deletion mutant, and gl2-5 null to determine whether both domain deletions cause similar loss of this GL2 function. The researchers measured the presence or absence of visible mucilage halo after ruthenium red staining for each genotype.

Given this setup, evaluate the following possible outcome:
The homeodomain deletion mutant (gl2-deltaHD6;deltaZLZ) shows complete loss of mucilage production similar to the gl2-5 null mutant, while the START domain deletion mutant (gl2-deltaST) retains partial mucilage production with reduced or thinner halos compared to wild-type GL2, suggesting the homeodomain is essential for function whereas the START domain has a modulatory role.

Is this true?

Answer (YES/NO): NO